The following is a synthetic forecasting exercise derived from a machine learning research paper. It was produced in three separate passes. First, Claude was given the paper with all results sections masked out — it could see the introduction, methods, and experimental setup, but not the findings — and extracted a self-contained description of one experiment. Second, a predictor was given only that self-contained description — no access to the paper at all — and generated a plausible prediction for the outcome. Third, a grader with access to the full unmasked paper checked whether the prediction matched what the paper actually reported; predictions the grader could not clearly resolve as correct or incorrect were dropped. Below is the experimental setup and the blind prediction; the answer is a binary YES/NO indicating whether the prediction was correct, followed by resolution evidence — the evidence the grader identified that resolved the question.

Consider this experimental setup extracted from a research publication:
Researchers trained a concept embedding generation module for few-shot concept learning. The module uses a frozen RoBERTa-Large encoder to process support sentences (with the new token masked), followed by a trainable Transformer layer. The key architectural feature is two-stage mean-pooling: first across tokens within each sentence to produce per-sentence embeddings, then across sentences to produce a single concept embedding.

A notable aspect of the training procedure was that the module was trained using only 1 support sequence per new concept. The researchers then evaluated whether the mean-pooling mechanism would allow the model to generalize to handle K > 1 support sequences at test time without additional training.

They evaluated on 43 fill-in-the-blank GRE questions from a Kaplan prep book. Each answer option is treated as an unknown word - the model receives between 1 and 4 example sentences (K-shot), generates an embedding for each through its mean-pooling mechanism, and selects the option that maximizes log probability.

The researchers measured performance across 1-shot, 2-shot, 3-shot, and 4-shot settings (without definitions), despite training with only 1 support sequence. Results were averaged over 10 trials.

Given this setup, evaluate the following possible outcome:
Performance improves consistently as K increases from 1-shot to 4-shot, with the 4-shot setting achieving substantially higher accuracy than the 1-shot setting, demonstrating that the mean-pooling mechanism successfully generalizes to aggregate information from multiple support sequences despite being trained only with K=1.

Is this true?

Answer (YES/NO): YES